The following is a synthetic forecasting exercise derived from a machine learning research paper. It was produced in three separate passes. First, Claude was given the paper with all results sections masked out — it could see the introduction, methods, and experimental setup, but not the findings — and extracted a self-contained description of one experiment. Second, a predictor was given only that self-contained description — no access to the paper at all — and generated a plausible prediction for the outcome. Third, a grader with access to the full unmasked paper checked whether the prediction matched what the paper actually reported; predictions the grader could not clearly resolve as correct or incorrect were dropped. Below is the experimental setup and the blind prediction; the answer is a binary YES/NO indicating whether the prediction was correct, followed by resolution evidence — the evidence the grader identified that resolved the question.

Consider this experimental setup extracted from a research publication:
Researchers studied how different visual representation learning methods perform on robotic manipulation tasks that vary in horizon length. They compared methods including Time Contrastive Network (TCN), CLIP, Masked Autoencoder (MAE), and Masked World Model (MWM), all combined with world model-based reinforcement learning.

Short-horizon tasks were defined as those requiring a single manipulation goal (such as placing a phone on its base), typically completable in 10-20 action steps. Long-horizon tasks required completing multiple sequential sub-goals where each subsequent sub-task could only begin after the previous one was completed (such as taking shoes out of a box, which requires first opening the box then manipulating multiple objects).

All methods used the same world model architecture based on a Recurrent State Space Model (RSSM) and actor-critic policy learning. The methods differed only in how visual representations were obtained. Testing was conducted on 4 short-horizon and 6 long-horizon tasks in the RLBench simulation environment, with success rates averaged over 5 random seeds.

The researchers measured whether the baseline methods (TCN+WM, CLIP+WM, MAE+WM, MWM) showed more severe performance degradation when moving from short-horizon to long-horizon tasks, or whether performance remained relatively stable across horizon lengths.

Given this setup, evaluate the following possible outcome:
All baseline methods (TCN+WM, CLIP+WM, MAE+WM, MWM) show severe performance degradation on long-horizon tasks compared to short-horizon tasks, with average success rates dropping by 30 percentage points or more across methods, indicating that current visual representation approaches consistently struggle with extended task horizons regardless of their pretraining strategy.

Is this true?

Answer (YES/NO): NO